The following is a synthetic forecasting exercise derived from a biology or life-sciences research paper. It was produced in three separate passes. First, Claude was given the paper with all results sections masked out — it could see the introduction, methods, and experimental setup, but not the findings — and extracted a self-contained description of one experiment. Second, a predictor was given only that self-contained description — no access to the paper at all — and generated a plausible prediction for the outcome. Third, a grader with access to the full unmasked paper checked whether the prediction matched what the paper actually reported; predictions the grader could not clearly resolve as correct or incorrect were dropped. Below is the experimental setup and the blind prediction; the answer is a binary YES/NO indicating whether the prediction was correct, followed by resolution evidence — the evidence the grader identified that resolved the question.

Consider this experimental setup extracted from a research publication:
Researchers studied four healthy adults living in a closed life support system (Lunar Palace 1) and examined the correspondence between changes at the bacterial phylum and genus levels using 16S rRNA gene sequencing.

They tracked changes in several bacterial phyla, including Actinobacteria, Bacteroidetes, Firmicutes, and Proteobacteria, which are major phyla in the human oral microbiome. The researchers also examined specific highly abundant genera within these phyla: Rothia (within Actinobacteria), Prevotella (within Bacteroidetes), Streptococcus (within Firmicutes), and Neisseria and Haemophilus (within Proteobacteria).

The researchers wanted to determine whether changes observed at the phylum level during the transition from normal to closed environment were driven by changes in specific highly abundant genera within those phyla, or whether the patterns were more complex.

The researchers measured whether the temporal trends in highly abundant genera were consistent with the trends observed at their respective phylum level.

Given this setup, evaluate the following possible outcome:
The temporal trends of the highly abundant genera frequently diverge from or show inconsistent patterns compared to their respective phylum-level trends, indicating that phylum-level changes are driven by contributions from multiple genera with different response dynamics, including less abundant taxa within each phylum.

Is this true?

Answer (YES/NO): NO